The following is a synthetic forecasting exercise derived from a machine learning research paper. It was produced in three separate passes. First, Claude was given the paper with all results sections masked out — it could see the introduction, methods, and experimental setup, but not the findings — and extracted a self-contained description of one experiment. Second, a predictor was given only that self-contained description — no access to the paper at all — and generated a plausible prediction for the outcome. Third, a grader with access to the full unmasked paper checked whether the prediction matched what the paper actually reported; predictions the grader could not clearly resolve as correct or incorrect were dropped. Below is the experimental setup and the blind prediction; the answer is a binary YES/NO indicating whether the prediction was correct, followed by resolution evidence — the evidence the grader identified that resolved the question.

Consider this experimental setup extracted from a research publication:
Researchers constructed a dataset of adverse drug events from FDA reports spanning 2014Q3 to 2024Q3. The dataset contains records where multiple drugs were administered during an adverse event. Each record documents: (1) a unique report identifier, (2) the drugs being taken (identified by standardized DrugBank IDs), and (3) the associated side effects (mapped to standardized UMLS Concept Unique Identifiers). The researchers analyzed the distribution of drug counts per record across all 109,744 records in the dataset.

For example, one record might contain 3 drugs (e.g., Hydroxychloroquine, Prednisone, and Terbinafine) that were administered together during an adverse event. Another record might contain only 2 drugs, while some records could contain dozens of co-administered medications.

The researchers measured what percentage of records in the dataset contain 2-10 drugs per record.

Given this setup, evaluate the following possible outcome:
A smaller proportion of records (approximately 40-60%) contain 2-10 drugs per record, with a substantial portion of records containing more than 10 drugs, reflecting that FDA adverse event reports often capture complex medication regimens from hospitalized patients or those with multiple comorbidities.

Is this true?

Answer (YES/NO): NO